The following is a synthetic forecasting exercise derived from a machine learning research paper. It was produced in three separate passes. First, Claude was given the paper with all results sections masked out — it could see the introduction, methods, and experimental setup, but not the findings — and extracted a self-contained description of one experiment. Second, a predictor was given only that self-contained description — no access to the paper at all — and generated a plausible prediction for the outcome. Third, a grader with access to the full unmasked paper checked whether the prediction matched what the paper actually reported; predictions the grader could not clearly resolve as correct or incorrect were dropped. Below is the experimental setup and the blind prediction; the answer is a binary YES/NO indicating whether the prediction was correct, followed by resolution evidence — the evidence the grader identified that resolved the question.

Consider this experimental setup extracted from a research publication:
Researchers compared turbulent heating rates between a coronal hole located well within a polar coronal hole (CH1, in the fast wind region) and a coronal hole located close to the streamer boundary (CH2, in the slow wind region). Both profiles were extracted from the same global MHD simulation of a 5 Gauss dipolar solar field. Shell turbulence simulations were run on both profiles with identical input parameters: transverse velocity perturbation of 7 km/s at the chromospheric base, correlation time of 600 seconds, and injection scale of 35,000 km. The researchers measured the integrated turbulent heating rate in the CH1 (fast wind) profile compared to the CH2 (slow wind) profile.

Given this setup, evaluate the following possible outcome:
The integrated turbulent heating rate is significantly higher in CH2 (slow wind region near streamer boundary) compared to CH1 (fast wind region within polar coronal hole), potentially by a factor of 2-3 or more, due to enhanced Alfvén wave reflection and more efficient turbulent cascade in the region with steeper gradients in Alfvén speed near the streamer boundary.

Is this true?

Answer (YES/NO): YES